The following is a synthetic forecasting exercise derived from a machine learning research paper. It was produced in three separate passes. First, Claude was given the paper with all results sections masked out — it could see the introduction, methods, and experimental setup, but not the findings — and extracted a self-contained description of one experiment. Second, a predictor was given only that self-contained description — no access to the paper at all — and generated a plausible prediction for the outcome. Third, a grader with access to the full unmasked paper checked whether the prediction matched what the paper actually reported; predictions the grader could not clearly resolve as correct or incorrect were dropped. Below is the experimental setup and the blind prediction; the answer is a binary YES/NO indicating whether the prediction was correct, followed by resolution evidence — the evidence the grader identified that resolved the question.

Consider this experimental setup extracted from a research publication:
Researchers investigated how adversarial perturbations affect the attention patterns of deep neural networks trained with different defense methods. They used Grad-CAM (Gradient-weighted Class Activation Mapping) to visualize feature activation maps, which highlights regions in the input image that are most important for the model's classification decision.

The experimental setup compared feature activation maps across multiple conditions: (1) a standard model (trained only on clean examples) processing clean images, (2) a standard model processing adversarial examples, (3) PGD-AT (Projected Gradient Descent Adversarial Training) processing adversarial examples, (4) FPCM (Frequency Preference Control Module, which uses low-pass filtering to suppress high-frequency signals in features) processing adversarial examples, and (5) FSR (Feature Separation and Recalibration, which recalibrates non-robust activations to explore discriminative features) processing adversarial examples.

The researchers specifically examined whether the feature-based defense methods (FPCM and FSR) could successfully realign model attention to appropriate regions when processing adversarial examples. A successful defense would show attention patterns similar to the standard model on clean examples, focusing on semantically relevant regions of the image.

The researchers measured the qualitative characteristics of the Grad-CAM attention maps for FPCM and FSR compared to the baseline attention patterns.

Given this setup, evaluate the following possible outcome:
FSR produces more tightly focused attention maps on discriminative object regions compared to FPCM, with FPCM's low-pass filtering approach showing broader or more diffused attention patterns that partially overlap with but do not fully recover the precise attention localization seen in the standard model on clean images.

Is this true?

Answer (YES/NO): NO